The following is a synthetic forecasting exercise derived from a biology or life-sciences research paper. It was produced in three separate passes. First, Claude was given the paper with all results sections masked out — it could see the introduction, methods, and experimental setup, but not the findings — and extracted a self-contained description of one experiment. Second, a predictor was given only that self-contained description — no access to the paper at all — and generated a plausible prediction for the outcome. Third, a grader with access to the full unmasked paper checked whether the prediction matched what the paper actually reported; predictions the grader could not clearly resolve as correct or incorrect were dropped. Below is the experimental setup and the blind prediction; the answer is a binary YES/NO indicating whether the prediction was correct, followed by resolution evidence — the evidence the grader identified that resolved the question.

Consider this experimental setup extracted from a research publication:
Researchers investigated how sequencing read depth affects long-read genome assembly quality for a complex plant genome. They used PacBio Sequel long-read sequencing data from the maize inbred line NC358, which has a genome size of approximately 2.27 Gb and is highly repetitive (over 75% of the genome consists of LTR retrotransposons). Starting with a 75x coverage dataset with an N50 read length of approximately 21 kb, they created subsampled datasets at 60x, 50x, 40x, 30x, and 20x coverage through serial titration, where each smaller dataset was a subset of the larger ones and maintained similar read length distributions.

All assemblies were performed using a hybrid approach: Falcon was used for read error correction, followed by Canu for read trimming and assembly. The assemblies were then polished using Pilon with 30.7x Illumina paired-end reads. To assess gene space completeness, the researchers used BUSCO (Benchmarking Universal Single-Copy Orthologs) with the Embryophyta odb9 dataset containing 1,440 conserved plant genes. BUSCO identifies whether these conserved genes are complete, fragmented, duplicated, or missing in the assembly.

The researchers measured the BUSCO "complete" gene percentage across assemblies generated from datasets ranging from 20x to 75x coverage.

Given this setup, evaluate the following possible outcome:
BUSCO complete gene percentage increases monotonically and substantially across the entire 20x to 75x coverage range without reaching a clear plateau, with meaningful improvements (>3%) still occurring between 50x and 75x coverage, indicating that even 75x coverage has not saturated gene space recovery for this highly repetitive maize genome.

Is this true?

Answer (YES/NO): NO